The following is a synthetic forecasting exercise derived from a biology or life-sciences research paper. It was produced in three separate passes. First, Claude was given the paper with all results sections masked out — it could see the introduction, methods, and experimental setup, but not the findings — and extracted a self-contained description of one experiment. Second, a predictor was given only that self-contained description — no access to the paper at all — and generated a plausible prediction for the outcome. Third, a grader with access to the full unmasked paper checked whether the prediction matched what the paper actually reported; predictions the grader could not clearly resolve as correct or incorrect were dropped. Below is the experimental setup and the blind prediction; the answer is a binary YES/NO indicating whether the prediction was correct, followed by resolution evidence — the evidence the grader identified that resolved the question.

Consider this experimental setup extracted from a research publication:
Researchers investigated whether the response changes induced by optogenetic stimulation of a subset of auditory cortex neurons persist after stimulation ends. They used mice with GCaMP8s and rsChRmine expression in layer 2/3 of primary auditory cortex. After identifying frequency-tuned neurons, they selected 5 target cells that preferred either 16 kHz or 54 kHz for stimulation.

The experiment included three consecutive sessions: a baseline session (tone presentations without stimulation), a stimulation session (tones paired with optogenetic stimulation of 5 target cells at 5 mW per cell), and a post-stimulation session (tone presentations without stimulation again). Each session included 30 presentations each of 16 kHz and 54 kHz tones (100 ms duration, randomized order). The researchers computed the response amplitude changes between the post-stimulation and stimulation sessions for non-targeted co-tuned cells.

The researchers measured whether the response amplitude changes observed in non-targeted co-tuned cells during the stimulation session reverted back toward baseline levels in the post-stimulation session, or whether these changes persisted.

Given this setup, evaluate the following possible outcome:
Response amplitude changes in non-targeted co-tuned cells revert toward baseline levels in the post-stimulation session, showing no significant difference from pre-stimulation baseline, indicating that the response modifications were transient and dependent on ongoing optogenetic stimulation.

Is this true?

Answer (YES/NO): NO